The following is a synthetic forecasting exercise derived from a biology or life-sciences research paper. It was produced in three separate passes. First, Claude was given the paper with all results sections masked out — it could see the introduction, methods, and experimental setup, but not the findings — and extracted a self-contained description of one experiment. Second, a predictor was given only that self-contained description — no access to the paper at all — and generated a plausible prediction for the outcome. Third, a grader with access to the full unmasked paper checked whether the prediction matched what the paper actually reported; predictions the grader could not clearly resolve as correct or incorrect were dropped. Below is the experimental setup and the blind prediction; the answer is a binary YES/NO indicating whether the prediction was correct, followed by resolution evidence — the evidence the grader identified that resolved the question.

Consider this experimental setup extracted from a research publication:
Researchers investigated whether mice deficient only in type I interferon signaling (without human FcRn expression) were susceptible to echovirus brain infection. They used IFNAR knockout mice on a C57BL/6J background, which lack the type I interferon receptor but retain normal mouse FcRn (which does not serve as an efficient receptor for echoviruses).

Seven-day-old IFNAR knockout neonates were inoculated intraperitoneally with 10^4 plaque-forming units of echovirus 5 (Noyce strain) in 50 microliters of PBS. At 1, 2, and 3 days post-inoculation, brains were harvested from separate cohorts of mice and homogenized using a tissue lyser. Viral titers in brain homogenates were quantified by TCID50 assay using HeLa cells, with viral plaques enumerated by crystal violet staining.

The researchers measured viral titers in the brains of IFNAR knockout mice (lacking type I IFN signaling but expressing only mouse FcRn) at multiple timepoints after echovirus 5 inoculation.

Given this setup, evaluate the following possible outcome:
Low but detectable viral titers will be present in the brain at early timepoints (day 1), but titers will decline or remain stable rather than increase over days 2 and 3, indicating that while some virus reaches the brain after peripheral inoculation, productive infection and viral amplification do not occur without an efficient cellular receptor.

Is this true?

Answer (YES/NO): NO